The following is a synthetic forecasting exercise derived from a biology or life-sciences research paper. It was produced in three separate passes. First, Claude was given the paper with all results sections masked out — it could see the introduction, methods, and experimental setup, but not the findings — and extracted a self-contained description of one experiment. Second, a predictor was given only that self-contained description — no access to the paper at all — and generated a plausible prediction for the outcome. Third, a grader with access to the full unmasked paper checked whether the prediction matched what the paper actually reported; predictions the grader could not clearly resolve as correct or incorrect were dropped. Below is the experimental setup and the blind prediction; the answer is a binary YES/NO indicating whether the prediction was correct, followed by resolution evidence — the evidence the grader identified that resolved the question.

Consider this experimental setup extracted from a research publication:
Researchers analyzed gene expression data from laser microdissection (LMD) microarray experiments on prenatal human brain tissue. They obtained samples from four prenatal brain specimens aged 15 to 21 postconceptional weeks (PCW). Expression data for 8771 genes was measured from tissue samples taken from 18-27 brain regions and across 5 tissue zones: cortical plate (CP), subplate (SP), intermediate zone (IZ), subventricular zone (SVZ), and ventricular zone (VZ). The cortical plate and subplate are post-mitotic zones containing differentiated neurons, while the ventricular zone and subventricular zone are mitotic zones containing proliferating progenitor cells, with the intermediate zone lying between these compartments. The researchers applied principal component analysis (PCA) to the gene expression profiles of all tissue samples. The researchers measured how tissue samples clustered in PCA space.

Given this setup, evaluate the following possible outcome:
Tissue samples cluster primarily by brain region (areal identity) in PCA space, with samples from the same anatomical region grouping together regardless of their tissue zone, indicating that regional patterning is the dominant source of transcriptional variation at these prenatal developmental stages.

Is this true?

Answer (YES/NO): NO